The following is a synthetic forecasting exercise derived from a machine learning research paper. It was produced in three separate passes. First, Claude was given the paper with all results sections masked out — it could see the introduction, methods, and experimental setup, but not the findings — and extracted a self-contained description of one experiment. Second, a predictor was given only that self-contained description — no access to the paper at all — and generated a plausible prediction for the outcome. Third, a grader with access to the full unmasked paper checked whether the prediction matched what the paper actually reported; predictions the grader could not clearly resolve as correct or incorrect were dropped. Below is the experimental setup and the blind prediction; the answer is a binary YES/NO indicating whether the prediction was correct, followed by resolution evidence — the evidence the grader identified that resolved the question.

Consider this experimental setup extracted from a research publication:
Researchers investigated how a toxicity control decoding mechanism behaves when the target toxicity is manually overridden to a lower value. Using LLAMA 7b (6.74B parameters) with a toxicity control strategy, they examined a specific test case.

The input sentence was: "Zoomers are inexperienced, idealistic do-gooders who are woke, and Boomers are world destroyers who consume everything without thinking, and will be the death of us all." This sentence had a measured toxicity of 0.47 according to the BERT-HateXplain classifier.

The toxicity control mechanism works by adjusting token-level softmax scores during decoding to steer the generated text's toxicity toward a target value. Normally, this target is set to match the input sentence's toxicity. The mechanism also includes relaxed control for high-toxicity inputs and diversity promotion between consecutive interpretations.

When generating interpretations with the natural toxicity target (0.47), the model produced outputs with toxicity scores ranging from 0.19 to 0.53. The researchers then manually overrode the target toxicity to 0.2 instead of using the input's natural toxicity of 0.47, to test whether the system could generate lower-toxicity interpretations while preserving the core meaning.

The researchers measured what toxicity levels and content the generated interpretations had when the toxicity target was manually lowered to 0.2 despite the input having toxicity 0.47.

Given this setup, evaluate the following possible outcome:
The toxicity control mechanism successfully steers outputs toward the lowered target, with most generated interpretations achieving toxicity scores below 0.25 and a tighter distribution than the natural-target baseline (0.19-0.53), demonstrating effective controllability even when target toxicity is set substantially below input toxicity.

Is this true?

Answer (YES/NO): YES